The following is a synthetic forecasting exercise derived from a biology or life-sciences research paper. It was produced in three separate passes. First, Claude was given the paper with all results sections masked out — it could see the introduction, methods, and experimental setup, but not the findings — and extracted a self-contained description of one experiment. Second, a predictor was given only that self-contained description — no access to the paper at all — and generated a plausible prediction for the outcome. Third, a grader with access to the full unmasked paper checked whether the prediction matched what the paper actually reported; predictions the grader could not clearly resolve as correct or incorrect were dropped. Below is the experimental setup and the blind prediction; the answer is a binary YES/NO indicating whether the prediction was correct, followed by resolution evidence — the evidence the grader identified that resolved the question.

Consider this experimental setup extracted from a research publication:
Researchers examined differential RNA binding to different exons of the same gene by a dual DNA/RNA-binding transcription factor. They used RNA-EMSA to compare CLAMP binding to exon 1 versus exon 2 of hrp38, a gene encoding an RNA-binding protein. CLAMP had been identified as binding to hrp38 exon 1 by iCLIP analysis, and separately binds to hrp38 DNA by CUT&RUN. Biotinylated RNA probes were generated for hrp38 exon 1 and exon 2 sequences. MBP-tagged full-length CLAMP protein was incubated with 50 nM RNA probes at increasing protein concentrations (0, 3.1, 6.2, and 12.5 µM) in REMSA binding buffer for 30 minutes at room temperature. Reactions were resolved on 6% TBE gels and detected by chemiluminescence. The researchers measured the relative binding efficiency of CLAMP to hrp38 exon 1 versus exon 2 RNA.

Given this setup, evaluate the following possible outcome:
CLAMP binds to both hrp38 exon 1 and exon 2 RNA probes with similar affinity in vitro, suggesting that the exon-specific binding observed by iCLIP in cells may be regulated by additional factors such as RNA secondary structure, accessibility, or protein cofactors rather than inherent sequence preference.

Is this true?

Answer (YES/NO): NO